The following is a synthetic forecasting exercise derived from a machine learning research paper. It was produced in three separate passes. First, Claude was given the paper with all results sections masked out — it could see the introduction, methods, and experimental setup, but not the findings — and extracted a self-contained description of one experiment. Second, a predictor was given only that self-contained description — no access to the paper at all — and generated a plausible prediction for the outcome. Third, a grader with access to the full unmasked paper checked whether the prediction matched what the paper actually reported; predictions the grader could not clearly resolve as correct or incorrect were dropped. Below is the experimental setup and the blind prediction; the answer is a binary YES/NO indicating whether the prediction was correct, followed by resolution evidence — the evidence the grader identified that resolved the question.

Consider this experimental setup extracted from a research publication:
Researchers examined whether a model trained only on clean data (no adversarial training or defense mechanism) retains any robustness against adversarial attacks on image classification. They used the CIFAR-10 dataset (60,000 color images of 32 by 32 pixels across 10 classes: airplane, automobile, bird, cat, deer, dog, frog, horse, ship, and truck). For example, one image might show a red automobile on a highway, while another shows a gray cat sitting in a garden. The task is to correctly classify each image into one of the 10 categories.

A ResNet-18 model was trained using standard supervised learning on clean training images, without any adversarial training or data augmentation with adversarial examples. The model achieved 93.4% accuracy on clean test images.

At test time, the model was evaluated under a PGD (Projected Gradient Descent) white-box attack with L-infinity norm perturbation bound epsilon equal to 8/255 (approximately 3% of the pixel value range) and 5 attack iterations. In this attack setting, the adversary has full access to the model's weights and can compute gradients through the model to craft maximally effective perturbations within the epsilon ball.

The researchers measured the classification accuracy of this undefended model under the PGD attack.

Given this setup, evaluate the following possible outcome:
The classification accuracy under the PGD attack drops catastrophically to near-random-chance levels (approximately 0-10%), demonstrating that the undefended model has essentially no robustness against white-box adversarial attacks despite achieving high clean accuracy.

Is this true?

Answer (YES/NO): YES